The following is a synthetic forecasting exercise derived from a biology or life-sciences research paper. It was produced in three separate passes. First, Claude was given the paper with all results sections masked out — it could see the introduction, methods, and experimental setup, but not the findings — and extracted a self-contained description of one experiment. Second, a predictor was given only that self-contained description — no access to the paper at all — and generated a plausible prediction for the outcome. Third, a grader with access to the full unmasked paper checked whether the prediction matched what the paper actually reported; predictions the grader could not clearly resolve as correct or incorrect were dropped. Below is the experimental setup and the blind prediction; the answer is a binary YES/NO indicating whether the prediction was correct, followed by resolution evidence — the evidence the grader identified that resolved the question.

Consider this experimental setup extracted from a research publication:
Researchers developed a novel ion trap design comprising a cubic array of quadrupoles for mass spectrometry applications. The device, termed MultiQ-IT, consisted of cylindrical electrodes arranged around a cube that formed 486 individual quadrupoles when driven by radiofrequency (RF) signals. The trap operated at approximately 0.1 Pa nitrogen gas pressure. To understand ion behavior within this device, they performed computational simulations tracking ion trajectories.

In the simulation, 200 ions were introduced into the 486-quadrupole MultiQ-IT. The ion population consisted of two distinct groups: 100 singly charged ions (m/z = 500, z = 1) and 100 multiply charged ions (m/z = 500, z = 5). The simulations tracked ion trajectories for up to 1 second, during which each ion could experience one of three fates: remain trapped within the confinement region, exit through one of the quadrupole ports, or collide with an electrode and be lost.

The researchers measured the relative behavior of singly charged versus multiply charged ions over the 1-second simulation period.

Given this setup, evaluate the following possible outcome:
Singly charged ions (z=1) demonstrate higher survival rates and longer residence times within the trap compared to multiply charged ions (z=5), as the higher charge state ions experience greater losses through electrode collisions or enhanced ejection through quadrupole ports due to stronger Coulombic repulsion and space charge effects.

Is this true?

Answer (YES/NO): NO